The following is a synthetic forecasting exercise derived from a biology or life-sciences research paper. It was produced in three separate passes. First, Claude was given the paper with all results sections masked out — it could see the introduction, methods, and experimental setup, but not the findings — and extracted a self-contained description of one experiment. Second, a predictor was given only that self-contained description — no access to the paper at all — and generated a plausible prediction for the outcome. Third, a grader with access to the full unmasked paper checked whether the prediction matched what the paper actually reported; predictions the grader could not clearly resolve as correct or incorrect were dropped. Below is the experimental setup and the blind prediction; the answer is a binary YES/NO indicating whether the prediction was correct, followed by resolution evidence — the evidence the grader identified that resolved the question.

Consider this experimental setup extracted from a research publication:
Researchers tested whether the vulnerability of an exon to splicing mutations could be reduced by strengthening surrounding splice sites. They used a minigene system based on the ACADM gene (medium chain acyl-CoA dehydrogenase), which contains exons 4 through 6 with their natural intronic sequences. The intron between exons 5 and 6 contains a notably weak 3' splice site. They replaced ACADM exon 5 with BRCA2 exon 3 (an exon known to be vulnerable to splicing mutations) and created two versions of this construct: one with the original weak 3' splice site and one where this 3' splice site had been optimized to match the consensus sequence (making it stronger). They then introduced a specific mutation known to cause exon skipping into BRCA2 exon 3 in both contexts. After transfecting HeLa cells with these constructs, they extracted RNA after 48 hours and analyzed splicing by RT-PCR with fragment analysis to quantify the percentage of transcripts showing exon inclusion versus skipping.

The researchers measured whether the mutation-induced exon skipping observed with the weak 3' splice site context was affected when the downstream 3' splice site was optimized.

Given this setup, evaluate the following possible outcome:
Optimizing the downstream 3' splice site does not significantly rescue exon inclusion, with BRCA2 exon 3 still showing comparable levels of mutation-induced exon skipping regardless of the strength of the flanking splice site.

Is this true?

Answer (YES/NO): NO